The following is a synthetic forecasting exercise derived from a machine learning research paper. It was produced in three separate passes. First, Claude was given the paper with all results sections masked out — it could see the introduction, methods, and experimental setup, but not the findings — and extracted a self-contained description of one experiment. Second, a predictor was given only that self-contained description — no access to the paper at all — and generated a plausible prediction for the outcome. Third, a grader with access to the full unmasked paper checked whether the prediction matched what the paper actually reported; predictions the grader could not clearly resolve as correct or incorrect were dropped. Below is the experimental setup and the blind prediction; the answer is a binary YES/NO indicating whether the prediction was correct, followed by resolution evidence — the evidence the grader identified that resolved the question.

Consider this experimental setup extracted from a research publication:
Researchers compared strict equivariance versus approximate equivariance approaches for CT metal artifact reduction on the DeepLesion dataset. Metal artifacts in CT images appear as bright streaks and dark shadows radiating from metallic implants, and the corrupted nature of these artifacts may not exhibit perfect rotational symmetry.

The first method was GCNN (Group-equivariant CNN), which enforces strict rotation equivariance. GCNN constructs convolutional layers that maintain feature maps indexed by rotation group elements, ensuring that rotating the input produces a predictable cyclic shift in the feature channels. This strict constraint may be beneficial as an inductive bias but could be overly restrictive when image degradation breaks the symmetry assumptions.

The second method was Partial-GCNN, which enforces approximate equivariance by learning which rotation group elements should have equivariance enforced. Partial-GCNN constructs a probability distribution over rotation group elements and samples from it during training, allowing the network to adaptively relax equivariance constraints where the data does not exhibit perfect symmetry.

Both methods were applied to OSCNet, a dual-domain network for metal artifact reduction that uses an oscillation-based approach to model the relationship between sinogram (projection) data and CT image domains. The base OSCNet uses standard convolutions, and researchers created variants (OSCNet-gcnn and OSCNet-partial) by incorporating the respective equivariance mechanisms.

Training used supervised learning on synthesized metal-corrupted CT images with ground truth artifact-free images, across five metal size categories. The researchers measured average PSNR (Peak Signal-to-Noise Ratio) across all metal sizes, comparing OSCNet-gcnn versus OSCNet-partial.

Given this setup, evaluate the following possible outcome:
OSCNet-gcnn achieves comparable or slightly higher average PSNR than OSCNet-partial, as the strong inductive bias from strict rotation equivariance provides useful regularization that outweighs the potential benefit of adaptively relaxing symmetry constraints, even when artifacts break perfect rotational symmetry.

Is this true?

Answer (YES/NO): YES